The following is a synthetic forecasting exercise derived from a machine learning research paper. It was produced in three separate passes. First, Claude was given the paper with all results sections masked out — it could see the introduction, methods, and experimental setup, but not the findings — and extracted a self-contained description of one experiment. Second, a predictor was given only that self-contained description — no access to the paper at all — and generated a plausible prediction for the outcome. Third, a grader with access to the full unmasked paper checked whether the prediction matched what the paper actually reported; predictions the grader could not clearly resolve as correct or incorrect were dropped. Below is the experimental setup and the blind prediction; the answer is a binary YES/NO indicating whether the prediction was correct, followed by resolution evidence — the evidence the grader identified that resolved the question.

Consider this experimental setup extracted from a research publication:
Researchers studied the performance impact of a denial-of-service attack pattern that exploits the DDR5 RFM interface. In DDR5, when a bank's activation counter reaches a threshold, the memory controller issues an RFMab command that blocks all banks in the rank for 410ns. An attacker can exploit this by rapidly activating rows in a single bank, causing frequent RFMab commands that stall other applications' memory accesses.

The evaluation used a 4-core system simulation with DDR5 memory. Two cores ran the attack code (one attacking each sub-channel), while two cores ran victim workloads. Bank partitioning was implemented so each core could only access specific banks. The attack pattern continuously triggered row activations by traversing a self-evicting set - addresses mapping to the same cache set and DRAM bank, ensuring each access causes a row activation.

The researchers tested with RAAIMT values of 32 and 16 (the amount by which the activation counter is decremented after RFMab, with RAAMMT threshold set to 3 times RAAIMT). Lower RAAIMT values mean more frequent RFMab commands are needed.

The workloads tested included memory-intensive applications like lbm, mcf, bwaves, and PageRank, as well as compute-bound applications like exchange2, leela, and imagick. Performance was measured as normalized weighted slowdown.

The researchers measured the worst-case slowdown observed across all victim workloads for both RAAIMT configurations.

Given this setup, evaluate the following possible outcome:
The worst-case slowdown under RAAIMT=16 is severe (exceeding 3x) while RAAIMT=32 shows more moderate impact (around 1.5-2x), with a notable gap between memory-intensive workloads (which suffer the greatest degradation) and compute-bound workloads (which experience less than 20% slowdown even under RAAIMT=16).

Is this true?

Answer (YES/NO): NO